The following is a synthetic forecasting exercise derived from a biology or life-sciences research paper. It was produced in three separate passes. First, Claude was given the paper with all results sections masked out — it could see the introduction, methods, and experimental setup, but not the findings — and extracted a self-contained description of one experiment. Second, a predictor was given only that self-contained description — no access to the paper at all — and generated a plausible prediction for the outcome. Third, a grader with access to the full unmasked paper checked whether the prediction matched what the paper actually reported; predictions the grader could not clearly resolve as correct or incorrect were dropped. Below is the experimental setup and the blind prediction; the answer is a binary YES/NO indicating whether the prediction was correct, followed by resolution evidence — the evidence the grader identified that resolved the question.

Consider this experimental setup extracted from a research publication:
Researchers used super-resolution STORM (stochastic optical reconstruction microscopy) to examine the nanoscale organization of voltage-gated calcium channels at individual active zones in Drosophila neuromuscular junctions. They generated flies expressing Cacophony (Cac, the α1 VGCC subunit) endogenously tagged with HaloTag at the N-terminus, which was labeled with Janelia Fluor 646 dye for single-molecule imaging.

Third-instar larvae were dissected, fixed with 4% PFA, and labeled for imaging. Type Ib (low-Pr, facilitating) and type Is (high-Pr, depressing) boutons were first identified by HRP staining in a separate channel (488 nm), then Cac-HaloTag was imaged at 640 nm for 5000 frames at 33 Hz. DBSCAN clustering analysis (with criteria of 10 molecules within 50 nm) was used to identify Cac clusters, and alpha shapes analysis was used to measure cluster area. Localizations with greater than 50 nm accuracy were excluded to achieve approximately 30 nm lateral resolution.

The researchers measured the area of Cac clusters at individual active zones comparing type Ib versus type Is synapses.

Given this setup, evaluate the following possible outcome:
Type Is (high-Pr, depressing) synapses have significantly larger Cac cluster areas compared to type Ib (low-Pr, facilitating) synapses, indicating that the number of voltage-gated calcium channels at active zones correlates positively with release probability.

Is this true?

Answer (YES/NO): NO